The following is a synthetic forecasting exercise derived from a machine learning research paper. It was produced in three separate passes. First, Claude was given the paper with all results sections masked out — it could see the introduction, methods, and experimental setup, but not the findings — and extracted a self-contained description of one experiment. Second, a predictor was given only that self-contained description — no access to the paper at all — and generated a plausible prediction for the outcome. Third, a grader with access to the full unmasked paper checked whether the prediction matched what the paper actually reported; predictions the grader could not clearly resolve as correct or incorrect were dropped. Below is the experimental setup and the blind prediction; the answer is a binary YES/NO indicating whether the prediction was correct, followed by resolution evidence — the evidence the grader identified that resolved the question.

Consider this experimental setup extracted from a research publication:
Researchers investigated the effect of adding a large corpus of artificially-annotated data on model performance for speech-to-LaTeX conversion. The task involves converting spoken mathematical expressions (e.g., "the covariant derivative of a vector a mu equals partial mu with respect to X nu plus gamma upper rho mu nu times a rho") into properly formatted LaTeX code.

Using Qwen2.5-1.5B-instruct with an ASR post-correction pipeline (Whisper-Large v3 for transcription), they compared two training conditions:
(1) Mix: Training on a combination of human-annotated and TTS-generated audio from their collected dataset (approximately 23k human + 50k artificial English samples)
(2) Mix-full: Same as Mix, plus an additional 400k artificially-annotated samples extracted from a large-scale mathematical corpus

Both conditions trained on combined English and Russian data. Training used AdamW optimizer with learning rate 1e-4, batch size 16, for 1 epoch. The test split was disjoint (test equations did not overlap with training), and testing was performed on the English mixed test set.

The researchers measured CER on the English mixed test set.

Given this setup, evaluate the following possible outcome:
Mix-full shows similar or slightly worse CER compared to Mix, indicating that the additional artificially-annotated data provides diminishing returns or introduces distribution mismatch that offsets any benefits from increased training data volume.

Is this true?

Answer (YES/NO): NO